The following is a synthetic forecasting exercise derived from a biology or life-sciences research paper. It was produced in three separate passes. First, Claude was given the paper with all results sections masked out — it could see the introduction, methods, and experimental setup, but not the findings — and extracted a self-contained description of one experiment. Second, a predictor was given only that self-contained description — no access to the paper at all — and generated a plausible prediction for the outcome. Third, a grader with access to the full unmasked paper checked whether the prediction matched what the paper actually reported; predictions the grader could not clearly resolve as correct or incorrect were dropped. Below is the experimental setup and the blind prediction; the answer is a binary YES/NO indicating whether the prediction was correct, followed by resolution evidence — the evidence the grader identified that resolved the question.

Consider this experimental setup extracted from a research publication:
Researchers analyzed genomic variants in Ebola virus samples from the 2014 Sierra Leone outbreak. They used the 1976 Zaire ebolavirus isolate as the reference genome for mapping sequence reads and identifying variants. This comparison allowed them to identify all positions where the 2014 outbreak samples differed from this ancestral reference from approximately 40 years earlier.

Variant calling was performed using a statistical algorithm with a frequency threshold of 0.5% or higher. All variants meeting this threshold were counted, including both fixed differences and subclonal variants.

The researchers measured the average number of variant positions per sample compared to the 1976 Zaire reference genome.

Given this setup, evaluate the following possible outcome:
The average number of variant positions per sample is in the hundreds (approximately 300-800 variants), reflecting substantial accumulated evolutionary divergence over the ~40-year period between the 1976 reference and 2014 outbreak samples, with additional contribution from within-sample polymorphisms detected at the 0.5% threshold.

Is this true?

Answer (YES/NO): YES